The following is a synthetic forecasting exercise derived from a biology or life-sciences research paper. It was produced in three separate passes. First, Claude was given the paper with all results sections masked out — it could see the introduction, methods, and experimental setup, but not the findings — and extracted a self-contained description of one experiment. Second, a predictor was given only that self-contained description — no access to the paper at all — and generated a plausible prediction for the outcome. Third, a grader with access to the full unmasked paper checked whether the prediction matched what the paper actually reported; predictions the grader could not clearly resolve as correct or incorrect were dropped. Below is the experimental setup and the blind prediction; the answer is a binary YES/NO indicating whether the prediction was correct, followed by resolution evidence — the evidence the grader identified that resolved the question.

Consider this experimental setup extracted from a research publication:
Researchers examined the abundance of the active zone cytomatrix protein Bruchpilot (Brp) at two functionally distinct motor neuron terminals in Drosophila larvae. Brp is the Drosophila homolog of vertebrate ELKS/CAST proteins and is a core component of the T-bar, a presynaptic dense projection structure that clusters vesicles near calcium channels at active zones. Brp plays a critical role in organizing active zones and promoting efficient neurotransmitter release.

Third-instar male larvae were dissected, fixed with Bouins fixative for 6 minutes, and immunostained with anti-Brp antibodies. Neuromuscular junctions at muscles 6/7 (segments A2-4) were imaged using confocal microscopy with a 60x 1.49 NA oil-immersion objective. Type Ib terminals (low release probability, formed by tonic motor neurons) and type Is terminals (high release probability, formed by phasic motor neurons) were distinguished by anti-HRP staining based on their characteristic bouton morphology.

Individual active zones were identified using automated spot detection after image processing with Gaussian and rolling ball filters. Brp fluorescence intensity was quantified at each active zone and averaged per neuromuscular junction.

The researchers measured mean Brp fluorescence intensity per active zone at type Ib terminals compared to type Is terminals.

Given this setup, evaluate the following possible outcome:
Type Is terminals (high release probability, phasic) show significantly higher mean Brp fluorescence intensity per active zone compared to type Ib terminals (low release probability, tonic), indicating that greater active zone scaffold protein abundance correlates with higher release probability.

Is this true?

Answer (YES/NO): NO